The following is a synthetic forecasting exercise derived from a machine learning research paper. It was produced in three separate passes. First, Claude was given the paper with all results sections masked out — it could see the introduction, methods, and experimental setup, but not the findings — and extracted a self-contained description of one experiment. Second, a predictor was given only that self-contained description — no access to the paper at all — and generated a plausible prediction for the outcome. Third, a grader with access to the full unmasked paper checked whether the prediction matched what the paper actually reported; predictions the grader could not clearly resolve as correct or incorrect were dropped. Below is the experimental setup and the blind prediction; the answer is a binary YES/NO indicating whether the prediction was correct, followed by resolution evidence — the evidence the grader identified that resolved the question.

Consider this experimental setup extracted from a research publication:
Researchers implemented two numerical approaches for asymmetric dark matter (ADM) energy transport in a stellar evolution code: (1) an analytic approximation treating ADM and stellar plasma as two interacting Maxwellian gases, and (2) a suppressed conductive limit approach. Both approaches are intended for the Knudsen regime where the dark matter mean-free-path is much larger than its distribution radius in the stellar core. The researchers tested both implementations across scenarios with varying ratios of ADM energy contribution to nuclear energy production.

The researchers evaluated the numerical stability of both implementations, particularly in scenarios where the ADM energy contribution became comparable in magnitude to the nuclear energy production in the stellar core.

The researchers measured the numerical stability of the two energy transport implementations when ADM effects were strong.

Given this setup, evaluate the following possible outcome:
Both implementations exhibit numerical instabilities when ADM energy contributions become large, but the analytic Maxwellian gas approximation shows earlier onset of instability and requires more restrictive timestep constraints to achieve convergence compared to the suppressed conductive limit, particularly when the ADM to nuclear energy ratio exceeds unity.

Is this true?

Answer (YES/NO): NO